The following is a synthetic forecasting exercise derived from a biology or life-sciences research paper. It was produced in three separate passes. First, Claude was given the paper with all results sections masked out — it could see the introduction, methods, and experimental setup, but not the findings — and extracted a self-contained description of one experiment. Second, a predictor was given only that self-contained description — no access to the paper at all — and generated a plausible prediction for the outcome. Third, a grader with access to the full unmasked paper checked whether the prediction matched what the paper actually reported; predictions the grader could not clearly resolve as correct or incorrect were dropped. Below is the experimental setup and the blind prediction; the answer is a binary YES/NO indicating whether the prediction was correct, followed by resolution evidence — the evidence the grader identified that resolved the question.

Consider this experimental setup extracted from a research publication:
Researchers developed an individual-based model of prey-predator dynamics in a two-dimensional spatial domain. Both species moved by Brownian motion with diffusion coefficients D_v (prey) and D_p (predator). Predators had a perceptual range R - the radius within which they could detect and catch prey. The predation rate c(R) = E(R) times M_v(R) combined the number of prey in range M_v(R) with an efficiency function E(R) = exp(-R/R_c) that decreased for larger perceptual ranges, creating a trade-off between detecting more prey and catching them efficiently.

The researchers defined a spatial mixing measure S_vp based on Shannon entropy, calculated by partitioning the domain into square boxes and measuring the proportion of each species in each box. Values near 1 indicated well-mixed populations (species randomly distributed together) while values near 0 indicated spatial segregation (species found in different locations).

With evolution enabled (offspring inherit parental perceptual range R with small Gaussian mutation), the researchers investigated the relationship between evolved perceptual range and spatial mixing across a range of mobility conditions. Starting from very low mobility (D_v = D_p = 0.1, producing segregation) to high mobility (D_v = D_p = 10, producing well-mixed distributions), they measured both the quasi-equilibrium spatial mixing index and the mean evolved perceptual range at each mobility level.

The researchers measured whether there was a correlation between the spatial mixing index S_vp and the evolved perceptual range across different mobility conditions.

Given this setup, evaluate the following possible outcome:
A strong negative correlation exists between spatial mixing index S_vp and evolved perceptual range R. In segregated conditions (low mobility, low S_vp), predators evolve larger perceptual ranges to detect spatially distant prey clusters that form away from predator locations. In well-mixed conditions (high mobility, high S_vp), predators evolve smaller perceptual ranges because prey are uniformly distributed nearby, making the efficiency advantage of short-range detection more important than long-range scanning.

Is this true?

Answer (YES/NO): YES